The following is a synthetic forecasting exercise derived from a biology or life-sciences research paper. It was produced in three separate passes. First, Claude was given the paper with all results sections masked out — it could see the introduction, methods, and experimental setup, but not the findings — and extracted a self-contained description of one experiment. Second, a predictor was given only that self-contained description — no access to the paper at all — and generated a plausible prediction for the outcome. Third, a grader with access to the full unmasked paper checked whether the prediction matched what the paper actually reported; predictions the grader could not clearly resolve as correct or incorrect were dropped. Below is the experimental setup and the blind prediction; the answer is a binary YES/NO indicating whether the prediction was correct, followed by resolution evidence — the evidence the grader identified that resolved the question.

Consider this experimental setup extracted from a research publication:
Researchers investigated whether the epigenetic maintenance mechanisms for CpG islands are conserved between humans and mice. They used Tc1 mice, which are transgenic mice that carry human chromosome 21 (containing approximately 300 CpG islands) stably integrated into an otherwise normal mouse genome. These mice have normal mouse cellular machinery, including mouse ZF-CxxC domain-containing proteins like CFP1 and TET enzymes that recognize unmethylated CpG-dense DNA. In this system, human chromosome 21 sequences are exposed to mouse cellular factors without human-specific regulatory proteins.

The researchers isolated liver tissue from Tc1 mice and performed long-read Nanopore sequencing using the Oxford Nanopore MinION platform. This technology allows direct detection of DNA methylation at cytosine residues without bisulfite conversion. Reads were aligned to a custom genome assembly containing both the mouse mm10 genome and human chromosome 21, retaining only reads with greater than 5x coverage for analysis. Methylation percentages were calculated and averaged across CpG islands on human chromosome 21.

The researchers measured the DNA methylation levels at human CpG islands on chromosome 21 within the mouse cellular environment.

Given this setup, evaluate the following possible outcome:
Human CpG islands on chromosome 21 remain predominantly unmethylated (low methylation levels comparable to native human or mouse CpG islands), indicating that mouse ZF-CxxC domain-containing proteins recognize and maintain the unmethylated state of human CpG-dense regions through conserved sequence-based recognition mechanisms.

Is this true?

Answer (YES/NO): YES